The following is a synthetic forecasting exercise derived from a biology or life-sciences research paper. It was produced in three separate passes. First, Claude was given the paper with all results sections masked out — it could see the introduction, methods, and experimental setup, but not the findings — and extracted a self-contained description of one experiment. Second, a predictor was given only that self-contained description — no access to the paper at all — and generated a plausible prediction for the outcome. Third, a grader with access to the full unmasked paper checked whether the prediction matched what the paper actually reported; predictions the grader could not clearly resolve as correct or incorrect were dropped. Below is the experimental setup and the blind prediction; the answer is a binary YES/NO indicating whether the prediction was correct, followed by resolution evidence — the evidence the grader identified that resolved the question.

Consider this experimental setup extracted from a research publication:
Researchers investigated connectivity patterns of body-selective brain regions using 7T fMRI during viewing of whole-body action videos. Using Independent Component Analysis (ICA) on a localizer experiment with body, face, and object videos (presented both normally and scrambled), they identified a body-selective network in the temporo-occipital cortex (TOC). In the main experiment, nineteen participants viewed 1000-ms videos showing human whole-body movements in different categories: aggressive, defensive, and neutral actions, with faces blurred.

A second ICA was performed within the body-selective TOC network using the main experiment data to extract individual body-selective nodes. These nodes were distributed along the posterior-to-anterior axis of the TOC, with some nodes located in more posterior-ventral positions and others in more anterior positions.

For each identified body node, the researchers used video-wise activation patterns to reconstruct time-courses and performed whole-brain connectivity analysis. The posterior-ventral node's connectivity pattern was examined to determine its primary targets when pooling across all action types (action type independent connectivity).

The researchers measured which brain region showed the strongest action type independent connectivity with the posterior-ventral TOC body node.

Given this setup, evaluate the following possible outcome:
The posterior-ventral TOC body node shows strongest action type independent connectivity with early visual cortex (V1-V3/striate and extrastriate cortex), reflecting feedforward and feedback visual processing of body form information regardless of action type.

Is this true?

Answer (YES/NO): YES